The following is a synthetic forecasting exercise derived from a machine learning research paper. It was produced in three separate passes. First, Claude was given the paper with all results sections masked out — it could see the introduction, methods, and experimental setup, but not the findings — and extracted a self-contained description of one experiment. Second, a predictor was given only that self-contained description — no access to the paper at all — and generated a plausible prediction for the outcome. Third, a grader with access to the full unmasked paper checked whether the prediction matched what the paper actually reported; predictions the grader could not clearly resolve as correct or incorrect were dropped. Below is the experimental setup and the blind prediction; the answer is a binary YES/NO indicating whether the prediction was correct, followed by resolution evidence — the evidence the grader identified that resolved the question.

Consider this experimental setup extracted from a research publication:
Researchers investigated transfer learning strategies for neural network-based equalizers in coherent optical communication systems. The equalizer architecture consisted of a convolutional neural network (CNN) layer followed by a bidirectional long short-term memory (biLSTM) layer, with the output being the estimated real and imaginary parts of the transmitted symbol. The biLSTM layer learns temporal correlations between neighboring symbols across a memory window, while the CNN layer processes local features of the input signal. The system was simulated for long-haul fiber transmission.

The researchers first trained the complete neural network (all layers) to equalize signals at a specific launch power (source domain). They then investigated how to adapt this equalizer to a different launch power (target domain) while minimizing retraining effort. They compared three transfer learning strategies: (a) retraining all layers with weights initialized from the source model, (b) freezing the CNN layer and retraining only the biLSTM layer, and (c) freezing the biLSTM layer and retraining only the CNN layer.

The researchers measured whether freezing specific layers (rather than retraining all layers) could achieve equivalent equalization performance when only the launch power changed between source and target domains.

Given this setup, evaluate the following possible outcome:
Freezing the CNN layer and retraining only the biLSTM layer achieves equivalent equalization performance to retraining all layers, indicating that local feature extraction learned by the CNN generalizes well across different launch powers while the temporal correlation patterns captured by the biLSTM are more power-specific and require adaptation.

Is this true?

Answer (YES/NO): NO